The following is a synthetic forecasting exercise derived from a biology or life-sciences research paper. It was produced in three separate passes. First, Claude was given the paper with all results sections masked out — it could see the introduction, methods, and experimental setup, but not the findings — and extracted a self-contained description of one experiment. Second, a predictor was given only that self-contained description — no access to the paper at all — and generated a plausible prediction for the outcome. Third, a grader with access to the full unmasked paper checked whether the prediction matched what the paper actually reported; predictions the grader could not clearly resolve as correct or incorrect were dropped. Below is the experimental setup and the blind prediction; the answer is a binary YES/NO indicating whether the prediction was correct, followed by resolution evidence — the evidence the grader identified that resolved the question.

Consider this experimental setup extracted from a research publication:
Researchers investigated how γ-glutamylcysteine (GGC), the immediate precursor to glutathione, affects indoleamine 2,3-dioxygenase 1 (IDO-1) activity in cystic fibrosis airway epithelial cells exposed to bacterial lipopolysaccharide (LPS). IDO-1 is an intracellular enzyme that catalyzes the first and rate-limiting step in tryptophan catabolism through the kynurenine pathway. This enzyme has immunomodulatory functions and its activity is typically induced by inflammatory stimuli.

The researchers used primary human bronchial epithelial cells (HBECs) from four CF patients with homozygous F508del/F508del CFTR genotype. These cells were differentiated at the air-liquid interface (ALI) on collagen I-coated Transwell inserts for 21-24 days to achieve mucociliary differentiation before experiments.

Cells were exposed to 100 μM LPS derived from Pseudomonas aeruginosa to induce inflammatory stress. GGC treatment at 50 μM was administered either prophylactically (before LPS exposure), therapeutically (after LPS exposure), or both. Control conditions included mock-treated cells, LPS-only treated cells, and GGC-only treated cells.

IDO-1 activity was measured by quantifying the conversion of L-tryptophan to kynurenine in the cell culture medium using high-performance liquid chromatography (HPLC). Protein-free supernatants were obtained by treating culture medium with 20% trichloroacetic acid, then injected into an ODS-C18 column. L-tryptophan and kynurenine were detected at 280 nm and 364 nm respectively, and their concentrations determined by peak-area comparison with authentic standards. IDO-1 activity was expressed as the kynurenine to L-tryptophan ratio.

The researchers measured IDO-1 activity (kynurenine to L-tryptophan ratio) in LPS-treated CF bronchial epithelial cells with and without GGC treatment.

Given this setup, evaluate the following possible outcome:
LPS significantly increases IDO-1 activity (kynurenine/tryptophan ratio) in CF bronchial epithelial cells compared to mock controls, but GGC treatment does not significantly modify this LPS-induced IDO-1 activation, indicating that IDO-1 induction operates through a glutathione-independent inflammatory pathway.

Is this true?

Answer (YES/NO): YES